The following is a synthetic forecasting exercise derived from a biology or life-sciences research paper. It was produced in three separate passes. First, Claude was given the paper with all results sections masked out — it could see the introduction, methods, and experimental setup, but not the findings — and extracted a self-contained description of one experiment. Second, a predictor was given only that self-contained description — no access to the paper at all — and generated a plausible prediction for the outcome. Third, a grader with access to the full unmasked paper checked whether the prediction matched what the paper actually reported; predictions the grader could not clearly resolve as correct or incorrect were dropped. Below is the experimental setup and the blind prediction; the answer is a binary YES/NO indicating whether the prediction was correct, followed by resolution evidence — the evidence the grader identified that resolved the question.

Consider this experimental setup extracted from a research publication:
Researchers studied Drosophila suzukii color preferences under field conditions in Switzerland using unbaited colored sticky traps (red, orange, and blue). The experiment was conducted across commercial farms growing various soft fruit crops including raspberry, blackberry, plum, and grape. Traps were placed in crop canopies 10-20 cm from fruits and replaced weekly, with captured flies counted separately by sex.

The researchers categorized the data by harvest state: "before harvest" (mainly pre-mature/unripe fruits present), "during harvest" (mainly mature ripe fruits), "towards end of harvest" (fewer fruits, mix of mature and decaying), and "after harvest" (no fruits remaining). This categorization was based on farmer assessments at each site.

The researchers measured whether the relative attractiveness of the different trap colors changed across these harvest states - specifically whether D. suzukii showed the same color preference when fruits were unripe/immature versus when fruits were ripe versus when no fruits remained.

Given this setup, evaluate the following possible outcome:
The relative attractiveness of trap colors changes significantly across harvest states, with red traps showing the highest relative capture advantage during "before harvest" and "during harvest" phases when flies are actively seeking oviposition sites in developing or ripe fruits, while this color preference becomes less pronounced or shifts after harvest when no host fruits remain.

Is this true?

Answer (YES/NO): NO